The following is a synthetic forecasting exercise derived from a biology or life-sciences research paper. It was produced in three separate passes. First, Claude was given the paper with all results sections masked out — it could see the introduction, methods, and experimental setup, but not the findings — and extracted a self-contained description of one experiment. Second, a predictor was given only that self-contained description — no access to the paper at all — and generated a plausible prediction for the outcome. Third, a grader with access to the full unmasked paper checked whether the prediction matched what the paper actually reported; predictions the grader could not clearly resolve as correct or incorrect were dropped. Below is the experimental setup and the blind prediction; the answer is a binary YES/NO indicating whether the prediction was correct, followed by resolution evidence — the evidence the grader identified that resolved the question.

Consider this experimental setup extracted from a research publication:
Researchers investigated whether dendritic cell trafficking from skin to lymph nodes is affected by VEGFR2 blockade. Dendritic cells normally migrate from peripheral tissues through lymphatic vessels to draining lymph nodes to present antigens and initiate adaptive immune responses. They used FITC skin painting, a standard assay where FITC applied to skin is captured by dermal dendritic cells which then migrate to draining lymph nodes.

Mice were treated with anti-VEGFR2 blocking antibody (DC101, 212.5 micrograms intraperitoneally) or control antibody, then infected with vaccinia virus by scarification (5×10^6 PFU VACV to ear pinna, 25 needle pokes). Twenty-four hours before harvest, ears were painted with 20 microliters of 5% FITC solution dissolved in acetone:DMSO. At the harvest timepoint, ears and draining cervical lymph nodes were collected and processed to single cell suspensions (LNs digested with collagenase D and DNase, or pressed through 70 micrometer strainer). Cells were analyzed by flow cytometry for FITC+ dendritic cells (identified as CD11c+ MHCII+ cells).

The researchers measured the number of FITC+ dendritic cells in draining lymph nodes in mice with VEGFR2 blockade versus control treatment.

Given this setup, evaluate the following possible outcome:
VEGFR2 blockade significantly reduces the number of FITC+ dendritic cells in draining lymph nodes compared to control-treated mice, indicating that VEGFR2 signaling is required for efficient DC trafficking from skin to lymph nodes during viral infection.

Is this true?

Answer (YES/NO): YES